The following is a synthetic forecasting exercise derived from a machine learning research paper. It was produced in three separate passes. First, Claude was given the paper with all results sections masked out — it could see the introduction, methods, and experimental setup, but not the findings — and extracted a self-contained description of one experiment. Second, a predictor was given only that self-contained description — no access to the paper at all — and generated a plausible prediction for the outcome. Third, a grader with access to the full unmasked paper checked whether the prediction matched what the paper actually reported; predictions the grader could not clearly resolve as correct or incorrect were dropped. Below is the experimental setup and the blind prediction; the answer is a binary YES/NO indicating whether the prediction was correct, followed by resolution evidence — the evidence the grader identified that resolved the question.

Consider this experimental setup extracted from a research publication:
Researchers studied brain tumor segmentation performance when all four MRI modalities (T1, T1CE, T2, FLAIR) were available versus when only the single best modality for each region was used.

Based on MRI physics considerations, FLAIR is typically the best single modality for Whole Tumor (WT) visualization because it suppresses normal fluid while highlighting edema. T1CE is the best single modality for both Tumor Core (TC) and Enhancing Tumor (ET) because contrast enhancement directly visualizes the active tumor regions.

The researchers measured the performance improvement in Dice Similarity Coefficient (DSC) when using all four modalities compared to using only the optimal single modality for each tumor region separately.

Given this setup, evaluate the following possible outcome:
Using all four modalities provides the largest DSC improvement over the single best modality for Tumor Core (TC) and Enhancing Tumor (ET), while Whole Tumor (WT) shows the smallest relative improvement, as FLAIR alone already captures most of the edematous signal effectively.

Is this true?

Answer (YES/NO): NO